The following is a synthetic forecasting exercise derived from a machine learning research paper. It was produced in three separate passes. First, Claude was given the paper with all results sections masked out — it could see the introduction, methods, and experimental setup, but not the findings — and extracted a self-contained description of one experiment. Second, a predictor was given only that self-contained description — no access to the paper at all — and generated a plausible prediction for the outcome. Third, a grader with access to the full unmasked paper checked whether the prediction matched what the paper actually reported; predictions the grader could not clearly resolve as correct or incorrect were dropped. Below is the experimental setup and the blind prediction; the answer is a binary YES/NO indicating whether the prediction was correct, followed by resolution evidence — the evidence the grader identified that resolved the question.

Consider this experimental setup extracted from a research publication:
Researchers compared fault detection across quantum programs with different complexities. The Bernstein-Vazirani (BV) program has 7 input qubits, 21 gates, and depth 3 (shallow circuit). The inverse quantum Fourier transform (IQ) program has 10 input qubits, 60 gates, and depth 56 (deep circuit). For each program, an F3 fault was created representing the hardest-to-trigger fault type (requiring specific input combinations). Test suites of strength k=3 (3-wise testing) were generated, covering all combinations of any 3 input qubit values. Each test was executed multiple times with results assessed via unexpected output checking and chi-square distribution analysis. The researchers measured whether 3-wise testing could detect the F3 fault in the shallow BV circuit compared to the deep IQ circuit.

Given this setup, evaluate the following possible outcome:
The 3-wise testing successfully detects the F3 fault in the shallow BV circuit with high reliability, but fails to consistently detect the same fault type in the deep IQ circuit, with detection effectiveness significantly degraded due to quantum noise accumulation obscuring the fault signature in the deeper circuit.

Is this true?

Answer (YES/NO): NO